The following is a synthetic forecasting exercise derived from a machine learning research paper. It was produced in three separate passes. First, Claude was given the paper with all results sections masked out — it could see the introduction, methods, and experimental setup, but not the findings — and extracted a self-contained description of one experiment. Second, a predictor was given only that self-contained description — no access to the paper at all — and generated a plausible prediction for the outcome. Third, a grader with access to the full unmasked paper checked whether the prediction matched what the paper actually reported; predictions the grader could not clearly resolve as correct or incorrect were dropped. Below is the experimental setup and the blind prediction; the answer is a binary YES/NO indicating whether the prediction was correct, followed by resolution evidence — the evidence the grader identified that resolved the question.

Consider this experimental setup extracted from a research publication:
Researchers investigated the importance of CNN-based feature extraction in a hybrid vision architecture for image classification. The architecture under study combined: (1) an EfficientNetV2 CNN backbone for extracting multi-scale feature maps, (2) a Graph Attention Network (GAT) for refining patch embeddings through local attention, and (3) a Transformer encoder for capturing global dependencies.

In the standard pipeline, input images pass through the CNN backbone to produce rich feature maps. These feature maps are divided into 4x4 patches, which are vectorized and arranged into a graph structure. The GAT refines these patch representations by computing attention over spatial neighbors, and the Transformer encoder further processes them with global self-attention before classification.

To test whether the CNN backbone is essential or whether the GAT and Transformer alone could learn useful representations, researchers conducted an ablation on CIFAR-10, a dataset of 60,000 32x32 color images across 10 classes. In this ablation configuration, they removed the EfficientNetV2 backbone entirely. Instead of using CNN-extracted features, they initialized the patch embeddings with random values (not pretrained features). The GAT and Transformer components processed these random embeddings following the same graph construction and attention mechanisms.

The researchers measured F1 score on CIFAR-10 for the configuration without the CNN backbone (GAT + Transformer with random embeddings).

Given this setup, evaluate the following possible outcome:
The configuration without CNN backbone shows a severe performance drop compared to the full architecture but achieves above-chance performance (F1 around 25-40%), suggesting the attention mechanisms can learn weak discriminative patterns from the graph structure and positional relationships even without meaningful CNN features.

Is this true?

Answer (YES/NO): NO